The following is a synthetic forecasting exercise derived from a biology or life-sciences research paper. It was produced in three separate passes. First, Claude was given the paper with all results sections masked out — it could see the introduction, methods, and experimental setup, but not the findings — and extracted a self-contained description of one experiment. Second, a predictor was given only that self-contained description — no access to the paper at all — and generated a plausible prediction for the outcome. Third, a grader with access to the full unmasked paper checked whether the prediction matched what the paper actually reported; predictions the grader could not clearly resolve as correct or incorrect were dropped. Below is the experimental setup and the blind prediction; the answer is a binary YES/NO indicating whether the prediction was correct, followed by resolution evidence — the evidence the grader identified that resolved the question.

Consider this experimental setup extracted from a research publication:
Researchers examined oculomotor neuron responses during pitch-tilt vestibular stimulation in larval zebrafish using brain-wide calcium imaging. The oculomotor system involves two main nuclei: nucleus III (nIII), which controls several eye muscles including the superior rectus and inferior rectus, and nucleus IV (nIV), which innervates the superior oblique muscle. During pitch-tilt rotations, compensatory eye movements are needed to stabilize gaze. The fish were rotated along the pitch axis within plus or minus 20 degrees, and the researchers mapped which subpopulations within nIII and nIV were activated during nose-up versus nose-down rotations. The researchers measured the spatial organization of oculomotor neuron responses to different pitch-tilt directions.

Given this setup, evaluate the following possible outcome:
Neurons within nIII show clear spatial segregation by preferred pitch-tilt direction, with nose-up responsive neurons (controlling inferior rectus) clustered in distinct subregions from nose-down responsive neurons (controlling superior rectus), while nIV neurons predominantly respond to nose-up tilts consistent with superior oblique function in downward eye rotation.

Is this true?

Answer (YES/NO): NO